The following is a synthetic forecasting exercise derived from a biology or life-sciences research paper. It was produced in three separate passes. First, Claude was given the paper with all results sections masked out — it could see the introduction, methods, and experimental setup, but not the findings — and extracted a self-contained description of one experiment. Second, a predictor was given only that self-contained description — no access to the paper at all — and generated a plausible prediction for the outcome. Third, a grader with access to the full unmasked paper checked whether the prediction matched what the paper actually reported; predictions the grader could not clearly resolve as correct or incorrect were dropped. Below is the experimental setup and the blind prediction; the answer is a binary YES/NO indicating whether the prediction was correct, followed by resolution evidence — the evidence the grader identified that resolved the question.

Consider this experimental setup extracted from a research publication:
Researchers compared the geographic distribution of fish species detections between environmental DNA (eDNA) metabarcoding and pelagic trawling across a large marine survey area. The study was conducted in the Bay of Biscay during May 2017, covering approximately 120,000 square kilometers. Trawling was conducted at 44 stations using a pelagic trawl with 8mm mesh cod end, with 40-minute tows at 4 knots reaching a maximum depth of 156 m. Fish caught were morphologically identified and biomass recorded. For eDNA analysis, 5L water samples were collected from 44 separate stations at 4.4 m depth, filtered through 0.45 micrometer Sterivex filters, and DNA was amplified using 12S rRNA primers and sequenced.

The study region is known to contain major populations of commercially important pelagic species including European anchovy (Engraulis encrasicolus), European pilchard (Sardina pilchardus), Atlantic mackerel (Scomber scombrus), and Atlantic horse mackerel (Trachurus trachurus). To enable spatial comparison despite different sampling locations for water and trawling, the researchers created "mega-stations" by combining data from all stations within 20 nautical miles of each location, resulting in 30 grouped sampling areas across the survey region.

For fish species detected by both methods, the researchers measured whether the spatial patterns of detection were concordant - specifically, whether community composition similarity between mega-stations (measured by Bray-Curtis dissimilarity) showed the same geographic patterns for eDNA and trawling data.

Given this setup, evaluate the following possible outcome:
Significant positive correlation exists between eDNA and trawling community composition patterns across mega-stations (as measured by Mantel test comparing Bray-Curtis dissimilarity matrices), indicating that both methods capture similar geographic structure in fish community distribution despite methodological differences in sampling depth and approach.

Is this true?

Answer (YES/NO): NO